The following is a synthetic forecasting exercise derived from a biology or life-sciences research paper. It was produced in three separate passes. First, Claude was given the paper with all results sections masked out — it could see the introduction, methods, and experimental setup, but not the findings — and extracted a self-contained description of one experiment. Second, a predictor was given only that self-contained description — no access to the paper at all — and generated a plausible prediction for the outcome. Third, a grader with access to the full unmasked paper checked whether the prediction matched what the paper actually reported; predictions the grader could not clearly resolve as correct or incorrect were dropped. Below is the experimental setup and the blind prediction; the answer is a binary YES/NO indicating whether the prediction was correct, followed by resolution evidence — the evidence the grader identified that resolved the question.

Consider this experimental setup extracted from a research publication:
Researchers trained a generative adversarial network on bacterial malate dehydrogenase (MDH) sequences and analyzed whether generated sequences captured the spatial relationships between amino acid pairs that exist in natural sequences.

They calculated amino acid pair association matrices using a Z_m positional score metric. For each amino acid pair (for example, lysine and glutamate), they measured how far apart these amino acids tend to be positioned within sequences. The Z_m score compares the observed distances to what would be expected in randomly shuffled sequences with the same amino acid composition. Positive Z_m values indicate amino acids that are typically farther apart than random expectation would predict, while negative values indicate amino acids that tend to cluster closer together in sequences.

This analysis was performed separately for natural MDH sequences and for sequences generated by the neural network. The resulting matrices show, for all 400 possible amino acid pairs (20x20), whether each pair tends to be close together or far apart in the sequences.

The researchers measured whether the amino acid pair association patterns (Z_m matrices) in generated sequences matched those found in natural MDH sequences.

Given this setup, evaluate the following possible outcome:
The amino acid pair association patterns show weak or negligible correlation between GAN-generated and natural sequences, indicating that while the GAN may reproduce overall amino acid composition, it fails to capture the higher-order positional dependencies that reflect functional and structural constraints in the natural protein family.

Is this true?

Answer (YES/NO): NO